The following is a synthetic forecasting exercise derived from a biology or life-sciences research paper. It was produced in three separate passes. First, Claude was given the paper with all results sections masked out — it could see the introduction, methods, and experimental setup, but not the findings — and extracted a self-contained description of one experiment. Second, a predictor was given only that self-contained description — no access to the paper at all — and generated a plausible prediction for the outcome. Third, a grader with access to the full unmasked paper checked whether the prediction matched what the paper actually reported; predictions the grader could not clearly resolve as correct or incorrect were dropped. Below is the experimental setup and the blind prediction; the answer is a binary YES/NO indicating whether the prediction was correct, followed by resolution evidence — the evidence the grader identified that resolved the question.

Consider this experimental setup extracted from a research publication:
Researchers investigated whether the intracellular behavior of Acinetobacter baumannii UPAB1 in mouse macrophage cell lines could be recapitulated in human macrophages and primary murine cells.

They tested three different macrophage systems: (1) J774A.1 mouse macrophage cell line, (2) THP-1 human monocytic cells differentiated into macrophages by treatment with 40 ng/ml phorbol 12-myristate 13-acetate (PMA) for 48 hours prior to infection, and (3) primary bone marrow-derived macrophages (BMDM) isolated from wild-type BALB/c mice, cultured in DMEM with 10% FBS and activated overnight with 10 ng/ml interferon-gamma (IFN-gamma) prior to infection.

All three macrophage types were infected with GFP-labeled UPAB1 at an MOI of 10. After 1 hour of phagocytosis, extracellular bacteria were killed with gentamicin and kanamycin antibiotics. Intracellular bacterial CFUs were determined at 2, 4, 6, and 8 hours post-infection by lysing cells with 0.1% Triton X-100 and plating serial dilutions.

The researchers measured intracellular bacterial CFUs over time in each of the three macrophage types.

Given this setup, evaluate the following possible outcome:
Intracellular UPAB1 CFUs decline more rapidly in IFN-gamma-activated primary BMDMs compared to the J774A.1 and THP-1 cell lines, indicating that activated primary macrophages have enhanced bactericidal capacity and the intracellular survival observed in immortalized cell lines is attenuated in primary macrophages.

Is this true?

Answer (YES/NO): NO